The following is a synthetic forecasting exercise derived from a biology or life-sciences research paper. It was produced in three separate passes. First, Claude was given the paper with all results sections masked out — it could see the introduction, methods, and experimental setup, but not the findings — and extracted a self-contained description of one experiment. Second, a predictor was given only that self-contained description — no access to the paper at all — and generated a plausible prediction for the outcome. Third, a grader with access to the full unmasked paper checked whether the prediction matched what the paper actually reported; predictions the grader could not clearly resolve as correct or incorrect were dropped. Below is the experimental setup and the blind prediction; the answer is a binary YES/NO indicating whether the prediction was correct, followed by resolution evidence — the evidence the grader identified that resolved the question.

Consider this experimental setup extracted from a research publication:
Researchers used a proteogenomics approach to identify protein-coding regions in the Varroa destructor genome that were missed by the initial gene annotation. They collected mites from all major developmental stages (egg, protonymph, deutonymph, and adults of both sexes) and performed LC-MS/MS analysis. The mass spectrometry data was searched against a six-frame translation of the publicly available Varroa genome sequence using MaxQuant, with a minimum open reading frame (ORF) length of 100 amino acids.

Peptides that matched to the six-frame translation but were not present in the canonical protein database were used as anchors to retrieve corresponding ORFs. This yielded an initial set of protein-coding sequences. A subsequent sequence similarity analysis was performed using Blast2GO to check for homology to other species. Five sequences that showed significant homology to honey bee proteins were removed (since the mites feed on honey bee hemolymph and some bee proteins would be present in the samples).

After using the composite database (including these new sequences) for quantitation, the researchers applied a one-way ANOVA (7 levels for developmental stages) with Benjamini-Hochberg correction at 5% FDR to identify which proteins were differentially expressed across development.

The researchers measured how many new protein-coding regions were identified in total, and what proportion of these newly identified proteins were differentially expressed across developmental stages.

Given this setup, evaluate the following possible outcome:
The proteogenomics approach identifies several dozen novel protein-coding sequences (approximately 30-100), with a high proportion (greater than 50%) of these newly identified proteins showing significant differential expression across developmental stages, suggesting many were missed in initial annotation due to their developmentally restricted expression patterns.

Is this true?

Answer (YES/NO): NO